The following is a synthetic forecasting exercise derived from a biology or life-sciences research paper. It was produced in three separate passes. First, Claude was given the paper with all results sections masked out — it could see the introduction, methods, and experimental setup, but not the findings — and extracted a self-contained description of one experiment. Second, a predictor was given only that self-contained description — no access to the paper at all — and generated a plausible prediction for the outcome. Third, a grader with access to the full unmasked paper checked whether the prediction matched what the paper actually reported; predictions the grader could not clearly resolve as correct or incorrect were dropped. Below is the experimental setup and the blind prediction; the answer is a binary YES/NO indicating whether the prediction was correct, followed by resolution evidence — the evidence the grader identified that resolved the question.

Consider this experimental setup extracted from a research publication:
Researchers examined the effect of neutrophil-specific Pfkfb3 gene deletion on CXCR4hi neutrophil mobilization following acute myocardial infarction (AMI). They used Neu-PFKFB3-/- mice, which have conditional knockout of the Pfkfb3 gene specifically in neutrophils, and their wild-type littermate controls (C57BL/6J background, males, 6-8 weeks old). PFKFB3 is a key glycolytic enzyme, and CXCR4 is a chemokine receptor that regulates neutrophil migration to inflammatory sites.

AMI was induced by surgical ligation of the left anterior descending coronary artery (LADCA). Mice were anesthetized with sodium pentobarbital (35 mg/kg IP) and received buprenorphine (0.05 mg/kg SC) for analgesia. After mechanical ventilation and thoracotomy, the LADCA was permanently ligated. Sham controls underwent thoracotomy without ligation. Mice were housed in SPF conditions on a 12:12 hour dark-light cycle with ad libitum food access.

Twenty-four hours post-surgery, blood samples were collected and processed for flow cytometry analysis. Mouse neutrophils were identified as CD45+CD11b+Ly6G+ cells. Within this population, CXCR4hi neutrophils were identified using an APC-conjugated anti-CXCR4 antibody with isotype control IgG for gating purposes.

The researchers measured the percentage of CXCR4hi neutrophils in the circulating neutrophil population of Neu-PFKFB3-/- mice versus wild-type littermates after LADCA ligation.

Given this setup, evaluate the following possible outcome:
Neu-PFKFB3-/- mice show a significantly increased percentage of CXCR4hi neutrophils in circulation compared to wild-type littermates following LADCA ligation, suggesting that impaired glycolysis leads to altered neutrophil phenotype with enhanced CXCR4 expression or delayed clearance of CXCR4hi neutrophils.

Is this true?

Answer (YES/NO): NO